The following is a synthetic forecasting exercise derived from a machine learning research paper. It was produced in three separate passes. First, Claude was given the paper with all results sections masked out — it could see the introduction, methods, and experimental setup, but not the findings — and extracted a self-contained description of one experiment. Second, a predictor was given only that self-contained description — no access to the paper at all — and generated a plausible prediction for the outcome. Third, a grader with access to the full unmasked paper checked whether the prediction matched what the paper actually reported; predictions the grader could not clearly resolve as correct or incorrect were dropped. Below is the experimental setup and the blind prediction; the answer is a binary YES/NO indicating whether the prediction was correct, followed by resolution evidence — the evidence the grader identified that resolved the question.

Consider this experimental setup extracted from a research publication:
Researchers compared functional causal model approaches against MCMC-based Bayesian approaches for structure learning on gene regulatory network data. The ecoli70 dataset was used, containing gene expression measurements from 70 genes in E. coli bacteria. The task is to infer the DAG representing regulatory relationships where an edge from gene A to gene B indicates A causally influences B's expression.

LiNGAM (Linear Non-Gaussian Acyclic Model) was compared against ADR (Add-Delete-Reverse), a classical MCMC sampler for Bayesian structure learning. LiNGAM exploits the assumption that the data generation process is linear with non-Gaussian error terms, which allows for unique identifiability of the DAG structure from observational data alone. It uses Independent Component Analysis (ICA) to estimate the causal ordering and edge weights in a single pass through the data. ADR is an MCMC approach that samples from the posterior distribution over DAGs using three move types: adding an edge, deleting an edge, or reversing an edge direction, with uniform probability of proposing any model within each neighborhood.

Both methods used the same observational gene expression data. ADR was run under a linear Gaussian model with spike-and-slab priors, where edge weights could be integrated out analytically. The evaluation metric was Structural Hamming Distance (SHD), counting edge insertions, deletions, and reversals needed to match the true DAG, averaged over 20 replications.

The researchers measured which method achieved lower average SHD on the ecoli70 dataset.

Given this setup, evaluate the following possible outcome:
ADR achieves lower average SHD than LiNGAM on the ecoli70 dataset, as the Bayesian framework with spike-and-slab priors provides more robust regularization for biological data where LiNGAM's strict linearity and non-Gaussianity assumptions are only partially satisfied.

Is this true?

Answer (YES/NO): YES